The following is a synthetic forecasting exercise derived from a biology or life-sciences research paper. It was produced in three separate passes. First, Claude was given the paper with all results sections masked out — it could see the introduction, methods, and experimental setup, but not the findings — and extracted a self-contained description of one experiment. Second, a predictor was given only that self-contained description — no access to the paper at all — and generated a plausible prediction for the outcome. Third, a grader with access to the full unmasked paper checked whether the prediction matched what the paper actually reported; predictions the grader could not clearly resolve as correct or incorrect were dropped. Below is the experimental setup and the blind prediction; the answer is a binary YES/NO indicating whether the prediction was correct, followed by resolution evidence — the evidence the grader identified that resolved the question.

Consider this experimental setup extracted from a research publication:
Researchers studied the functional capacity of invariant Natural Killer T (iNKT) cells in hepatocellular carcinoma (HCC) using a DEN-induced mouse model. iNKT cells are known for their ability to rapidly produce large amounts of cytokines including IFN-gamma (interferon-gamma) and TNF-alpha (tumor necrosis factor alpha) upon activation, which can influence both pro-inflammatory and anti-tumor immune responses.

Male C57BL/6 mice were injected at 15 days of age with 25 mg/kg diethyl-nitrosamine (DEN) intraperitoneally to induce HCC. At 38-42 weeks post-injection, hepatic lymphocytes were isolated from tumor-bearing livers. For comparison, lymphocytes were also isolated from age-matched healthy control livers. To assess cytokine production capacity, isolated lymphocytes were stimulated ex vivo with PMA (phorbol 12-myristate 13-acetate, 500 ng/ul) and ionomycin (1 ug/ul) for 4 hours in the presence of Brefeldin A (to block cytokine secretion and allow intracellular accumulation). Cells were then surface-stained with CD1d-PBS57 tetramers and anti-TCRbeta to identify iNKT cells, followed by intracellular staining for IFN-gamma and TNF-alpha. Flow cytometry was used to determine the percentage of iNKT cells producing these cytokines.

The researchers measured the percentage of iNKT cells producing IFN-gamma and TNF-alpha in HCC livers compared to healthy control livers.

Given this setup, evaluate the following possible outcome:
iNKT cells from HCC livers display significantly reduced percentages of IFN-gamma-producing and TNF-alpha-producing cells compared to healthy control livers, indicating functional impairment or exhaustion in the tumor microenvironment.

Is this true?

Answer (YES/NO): NO